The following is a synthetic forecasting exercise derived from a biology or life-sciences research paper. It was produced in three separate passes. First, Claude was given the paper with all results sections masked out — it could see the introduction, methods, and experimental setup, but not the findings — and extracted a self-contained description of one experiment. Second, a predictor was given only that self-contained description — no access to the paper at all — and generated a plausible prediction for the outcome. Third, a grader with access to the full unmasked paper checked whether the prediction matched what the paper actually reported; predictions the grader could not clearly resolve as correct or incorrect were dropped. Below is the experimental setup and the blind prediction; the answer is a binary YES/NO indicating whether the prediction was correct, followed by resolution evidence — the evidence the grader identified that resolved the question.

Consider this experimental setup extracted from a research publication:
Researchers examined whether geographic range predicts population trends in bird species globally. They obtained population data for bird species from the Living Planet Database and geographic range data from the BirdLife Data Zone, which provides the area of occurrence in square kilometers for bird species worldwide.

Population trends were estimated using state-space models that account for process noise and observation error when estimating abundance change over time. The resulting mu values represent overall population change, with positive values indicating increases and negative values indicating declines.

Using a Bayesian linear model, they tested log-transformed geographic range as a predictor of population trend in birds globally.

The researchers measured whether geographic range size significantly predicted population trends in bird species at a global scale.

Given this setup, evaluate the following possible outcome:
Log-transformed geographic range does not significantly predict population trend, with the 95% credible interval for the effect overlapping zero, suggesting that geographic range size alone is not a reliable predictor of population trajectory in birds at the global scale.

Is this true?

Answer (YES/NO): YES